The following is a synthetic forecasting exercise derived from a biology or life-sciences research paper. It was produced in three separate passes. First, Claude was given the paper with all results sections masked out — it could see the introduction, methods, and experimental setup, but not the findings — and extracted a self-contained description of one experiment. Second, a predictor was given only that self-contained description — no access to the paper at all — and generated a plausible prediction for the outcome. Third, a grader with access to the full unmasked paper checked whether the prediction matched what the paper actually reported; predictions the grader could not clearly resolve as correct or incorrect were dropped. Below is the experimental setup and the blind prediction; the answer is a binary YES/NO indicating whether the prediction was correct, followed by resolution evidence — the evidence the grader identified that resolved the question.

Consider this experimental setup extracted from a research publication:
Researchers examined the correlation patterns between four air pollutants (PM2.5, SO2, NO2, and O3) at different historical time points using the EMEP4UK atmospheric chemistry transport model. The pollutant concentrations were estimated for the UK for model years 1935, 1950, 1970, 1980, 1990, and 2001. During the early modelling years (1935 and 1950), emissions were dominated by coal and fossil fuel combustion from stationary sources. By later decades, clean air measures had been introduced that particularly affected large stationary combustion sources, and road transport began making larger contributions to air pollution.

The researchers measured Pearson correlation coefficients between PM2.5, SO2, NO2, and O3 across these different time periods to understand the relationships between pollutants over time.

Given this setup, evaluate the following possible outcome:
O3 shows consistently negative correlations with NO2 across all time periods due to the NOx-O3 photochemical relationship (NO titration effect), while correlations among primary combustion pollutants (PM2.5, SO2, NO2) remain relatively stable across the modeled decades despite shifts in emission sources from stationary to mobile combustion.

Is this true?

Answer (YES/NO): NO